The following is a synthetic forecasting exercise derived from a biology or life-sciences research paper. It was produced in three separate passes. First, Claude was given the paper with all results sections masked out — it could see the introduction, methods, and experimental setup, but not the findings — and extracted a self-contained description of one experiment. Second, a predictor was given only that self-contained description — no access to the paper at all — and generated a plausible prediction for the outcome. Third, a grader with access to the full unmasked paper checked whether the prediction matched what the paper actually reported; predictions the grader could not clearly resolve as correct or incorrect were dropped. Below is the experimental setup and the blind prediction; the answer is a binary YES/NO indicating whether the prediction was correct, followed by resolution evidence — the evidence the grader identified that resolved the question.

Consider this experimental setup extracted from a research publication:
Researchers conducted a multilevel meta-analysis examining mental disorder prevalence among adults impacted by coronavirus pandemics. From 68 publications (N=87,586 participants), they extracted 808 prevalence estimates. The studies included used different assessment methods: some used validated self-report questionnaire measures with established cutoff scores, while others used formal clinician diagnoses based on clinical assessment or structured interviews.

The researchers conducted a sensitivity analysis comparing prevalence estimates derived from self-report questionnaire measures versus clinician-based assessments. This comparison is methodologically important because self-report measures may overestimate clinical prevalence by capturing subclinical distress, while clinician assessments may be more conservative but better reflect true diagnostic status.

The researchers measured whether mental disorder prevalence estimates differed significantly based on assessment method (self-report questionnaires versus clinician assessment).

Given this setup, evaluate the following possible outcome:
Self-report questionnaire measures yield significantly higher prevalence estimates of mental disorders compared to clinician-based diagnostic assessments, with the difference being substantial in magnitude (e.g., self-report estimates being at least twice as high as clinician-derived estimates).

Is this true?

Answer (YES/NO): YES